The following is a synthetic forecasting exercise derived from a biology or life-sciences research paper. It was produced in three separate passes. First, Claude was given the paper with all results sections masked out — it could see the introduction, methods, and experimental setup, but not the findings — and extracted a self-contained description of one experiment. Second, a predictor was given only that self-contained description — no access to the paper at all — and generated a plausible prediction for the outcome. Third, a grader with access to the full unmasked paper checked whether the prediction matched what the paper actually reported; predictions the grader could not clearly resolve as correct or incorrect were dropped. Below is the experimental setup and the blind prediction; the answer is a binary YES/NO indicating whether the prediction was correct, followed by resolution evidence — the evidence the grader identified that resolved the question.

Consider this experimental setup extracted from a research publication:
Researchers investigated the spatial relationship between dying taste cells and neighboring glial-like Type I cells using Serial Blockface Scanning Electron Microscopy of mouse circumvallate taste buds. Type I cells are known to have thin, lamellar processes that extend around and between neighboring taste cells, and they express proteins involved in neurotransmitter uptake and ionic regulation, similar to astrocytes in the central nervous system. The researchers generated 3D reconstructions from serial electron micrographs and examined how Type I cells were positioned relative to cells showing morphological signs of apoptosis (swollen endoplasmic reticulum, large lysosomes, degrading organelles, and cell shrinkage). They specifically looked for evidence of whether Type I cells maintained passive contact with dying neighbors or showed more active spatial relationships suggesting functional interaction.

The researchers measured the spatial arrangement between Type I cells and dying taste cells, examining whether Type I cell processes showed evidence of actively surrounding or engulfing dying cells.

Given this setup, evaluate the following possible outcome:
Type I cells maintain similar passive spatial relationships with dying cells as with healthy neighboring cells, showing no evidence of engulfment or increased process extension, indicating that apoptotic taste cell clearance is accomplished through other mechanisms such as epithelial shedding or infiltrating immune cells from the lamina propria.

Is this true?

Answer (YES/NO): NO